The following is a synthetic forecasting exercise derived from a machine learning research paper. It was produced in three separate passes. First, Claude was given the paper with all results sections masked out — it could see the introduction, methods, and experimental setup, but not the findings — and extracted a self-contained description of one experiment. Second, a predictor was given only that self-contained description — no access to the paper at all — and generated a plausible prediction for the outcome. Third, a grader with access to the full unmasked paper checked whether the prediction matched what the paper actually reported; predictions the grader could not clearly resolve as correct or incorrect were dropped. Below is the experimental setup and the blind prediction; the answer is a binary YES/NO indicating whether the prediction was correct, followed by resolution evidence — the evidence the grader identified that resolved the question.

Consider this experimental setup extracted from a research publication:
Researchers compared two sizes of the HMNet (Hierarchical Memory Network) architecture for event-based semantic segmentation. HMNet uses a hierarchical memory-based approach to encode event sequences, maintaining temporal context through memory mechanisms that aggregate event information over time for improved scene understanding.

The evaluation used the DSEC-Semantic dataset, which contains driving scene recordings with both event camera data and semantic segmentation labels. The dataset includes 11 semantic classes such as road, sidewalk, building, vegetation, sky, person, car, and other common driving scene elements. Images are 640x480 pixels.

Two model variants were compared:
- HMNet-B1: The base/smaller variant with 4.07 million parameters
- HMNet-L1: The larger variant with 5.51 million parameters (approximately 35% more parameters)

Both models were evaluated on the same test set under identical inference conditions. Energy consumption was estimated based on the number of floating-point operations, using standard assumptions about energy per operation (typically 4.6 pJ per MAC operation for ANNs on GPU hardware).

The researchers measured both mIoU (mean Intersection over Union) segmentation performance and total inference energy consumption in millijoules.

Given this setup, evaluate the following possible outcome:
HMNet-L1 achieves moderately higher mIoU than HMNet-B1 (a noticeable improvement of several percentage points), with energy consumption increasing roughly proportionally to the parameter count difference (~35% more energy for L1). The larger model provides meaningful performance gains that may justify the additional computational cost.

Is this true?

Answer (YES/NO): NO